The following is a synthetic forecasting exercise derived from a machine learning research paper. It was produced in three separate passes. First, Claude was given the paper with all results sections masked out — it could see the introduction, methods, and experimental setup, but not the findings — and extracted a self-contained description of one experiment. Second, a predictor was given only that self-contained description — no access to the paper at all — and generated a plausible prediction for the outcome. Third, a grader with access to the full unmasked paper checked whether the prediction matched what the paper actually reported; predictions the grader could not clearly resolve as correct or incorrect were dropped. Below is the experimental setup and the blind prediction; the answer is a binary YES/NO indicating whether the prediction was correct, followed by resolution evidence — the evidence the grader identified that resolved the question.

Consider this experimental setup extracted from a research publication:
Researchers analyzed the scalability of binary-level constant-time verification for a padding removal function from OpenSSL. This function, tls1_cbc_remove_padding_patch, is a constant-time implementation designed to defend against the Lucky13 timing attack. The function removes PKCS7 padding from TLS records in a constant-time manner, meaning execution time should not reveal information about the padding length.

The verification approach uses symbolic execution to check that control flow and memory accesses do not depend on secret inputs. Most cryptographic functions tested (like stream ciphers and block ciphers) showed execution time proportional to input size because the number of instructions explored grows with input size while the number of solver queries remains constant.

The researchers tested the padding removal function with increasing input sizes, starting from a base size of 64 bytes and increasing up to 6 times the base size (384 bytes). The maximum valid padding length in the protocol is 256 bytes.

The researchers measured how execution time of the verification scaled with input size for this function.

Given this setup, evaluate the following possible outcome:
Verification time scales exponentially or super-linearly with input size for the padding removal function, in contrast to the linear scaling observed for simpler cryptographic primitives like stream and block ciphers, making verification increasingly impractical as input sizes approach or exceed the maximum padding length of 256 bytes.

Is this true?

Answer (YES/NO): NO